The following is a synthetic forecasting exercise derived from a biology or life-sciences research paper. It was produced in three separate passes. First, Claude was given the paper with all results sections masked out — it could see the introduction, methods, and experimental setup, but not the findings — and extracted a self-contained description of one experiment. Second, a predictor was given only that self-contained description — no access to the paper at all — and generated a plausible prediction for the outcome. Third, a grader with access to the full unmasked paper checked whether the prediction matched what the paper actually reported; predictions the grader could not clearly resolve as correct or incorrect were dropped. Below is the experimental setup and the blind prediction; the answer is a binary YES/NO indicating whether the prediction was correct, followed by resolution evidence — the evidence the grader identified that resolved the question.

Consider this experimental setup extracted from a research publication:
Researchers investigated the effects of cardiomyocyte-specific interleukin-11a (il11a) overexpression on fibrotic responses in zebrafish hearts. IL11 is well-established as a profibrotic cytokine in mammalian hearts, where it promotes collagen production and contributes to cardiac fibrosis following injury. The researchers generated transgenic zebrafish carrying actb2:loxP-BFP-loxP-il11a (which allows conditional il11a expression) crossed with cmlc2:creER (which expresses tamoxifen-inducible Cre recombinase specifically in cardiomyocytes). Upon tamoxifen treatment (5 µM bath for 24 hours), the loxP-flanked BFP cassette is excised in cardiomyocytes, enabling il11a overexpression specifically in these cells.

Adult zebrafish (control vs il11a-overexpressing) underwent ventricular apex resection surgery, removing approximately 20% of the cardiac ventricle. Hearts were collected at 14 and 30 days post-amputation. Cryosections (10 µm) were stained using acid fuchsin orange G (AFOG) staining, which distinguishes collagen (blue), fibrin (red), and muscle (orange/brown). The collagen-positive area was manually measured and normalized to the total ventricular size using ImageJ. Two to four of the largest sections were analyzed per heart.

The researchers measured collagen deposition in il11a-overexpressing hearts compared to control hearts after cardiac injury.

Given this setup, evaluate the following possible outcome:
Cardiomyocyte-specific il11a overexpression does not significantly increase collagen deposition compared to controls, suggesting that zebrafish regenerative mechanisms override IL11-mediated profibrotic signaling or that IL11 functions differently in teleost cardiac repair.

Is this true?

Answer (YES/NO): NO